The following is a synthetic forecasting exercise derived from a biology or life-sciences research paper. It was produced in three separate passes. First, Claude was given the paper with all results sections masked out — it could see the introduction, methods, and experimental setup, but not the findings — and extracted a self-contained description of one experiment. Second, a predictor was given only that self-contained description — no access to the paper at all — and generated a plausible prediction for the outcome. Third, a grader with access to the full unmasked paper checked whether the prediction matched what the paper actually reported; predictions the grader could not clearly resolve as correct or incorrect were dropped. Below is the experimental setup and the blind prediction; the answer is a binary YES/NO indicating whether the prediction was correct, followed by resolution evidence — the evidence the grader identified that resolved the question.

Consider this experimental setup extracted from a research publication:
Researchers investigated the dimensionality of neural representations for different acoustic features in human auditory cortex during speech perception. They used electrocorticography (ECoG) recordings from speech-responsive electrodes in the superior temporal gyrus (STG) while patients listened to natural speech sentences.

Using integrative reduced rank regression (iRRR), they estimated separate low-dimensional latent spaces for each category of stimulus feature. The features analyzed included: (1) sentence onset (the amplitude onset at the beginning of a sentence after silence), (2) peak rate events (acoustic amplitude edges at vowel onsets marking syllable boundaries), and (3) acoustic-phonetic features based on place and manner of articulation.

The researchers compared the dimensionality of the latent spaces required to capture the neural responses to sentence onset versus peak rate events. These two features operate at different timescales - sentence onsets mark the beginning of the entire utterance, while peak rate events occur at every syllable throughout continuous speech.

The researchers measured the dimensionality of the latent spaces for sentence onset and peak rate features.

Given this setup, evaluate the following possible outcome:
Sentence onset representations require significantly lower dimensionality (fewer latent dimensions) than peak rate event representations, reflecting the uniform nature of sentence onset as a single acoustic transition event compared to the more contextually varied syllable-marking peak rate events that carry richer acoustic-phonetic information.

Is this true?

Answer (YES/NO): NO